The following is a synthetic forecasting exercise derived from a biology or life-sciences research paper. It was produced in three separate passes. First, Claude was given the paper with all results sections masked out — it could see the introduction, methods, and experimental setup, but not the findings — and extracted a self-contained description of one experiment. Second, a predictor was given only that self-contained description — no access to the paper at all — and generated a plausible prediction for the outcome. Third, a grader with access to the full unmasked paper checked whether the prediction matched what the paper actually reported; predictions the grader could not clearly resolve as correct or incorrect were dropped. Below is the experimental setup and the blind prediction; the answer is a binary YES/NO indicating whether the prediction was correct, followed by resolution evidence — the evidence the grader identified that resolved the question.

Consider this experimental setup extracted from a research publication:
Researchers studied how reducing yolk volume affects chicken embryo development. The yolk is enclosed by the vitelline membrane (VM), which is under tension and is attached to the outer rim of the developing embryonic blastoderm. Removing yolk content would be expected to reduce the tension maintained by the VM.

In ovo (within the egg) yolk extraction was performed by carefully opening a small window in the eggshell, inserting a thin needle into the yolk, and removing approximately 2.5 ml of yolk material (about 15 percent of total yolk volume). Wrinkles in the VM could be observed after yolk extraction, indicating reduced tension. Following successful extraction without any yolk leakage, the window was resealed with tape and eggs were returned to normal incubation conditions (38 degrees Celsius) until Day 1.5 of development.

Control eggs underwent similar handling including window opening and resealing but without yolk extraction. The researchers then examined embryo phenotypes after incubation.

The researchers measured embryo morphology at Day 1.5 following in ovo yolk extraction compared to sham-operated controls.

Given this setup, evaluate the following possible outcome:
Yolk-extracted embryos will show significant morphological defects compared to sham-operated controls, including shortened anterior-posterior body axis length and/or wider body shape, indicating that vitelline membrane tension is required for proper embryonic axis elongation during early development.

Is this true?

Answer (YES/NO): YES